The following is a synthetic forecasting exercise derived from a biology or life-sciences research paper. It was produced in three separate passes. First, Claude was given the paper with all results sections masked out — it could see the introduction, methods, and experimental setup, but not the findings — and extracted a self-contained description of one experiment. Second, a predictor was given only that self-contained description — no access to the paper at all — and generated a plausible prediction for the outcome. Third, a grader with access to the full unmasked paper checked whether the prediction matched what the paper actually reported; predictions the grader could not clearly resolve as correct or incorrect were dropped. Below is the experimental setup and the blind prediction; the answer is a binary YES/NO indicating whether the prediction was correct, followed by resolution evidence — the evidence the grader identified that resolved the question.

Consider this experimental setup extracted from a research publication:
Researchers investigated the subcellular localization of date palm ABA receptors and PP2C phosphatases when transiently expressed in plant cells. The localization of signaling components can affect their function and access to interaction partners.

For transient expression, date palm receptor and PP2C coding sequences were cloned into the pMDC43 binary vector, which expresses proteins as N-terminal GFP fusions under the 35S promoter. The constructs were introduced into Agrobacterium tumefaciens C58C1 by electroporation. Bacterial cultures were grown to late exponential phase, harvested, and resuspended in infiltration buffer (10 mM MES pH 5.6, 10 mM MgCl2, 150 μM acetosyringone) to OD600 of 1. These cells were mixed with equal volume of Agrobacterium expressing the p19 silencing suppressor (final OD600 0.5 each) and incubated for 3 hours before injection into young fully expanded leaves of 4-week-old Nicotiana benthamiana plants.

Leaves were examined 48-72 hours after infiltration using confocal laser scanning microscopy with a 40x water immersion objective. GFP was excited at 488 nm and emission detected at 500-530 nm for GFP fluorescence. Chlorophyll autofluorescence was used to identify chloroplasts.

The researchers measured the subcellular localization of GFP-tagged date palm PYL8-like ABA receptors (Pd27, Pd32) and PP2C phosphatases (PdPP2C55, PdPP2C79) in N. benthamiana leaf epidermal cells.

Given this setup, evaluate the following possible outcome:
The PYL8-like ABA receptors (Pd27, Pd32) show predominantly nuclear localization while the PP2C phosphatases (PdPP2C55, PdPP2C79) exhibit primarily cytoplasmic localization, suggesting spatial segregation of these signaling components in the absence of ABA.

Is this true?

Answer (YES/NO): NO